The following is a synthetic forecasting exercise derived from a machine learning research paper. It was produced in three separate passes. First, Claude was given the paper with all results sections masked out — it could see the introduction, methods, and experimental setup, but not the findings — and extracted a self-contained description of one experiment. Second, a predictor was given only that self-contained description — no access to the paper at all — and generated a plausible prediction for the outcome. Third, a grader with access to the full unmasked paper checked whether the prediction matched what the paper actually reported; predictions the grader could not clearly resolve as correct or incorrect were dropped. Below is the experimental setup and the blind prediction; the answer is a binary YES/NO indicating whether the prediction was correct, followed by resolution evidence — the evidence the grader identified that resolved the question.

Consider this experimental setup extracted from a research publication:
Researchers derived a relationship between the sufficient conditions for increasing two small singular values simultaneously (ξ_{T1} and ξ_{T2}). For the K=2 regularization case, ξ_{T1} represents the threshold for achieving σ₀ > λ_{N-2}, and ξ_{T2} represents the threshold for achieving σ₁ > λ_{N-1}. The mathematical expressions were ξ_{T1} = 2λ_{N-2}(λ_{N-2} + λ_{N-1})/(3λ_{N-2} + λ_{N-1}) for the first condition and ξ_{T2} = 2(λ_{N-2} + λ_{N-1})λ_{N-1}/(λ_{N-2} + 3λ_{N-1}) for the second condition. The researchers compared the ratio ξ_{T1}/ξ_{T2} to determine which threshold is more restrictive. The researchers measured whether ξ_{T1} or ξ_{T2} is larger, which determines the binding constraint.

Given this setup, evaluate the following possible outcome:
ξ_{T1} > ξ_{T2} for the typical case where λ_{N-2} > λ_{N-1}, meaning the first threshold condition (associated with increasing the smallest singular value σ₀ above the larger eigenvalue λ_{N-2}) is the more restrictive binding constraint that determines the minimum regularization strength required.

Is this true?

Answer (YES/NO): YES